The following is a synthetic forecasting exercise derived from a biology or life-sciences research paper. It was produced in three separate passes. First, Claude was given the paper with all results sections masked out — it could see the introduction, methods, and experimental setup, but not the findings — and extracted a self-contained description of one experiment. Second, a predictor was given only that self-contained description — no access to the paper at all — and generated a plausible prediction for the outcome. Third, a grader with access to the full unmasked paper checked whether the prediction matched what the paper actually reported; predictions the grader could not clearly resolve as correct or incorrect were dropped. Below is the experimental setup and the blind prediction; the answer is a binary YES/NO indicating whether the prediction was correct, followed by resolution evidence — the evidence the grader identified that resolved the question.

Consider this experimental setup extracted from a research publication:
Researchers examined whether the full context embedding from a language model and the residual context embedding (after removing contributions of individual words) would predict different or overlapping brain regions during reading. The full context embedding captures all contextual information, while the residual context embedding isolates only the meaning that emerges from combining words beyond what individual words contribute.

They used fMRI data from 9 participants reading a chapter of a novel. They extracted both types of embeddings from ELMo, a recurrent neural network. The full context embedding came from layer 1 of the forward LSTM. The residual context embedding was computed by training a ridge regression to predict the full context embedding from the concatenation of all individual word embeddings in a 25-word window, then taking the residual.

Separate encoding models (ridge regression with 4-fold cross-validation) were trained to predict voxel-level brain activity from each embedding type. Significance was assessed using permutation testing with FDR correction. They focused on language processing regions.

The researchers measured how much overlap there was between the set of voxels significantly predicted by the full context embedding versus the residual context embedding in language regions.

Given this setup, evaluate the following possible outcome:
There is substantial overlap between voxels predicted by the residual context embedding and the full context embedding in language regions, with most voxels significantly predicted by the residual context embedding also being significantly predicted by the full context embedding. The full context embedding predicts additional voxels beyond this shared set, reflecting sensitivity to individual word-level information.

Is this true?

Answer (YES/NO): YES